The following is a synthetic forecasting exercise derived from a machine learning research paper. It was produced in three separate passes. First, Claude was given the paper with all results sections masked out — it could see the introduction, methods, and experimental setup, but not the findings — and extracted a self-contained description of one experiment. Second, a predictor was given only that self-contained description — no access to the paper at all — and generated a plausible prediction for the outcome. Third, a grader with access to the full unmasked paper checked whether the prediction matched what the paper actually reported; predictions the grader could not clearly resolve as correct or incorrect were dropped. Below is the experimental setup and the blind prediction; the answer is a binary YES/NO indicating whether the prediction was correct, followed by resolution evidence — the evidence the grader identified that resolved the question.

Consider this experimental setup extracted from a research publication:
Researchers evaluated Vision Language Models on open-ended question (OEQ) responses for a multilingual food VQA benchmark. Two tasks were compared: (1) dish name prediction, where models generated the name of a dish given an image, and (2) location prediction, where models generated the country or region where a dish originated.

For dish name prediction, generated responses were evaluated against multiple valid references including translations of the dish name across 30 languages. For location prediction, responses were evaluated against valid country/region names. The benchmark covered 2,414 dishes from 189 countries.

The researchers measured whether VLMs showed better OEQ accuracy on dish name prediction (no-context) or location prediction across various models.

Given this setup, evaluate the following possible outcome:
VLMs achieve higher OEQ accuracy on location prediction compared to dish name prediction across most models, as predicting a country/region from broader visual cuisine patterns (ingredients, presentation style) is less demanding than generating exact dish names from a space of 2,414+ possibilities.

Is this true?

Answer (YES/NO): YES